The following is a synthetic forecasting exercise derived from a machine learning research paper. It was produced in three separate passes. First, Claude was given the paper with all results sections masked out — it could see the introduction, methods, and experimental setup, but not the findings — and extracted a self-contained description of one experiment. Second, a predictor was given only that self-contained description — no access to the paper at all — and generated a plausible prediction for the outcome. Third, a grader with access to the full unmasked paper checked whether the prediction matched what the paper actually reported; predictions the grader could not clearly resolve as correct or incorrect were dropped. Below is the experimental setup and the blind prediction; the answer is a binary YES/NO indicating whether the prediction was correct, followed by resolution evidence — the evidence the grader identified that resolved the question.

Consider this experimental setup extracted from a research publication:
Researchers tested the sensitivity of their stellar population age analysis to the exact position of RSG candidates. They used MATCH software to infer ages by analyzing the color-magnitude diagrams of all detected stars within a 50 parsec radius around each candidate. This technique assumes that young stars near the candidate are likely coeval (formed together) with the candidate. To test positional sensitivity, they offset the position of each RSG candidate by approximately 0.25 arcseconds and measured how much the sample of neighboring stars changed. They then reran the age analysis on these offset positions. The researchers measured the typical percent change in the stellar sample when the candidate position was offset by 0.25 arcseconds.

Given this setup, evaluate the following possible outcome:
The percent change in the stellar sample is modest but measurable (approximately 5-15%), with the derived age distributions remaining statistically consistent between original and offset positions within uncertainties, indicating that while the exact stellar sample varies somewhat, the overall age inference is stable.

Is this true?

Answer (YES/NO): NO